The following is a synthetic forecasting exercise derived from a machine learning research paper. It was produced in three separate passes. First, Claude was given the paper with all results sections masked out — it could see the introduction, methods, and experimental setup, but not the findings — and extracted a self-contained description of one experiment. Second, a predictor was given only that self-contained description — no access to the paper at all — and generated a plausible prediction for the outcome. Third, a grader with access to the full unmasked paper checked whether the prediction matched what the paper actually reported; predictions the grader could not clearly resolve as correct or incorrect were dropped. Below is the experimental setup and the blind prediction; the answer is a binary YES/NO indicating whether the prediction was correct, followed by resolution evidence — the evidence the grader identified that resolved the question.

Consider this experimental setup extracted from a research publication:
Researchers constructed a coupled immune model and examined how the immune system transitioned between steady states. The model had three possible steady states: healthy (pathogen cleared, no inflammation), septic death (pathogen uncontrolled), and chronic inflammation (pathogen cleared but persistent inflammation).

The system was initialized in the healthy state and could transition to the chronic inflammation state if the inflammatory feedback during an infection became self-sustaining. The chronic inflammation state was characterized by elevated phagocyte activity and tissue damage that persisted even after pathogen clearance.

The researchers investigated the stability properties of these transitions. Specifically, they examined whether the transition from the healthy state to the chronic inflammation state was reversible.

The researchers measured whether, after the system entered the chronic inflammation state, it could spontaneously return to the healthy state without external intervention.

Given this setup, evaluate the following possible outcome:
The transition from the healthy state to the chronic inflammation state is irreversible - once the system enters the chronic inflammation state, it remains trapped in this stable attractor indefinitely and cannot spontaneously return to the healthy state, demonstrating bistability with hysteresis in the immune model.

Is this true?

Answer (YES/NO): YES